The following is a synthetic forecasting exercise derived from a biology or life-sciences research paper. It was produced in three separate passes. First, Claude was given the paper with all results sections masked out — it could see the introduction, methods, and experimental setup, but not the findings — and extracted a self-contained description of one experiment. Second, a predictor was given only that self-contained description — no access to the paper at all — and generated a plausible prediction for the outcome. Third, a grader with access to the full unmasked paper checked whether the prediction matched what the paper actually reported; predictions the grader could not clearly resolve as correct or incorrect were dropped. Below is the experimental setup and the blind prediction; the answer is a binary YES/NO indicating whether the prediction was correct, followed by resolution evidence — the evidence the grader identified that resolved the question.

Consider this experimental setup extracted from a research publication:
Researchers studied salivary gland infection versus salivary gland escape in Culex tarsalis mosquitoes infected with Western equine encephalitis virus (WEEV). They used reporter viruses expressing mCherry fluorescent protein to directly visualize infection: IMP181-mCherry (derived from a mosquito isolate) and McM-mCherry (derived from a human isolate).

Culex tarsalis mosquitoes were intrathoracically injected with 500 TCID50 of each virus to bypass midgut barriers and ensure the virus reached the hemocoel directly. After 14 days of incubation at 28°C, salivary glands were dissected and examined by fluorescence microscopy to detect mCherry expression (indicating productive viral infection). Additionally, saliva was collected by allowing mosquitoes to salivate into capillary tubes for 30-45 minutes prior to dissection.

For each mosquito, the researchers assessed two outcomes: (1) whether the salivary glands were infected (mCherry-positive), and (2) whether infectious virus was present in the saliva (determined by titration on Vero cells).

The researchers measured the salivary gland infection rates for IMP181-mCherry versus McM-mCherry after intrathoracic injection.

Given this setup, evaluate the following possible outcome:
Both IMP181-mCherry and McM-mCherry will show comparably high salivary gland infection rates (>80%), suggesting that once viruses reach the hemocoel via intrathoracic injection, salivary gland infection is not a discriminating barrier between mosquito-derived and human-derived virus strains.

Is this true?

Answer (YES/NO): NO